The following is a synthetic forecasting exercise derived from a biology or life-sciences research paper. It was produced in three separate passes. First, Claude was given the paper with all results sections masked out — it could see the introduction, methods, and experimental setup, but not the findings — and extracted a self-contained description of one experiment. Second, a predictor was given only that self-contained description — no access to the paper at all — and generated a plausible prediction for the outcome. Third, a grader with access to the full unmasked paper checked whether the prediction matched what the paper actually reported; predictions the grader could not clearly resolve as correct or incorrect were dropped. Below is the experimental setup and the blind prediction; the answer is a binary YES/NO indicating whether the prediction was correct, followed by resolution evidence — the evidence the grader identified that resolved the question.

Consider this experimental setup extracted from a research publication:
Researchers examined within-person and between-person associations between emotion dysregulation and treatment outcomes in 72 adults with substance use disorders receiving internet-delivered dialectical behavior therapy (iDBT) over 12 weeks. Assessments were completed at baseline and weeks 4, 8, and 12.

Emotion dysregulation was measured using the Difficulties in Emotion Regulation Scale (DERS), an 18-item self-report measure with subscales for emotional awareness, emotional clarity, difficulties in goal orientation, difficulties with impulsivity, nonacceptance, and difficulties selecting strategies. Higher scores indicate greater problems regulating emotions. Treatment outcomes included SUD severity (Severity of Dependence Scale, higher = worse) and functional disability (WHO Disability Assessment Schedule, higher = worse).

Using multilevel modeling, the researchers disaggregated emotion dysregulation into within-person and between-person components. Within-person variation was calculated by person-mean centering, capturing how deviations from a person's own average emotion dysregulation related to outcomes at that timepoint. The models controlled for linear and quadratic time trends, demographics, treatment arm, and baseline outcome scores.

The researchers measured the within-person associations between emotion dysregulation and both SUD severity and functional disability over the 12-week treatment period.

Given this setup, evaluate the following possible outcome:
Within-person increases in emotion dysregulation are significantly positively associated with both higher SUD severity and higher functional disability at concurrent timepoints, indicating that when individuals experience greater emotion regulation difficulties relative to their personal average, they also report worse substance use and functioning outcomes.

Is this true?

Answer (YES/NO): YES